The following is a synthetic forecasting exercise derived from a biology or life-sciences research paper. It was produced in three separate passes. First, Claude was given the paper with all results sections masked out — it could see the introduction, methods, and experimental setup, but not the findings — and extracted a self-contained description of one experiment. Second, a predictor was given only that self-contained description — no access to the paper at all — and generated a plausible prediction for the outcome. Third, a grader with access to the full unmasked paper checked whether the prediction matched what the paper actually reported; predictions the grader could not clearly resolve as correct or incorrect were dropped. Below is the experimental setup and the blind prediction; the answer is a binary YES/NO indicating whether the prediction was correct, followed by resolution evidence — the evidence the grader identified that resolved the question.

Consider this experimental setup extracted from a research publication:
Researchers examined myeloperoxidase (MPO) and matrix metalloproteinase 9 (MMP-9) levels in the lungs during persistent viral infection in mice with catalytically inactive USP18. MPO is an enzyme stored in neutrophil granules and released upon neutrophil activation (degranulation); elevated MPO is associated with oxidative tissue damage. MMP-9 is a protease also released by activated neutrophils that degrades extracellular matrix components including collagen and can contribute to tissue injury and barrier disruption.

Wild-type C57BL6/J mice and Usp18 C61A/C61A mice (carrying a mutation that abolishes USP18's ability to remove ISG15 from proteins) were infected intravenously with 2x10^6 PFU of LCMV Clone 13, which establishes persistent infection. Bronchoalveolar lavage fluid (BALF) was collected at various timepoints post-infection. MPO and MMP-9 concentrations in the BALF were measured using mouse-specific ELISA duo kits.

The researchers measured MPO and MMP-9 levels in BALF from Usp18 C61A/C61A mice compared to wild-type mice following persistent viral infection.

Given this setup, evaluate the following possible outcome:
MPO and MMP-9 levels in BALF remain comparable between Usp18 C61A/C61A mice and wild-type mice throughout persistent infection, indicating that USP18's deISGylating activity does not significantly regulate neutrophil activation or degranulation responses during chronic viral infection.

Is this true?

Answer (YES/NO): NO